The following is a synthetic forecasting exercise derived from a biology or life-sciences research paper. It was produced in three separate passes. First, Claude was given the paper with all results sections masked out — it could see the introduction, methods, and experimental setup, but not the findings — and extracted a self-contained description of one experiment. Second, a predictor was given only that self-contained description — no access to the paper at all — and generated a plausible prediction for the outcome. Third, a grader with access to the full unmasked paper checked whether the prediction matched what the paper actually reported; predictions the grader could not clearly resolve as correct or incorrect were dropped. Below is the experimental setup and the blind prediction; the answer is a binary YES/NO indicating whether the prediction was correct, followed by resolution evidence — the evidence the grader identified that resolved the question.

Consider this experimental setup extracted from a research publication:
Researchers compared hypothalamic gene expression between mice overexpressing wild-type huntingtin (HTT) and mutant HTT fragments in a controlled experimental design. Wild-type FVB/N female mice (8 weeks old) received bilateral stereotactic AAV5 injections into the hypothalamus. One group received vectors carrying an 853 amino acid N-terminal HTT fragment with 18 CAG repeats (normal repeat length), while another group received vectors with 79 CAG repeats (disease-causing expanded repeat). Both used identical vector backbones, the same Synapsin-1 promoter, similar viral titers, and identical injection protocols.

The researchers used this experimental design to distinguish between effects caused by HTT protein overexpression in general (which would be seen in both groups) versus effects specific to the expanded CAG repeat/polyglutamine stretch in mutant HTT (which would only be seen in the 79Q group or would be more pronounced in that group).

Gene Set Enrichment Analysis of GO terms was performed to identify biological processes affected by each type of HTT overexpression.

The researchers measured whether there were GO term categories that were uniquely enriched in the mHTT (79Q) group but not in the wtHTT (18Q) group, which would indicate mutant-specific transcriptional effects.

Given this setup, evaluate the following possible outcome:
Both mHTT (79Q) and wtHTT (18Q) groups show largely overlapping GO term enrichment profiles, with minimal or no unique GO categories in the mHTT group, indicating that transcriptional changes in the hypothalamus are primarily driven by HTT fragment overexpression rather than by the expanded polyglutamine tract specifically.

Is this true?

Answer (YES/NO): NO